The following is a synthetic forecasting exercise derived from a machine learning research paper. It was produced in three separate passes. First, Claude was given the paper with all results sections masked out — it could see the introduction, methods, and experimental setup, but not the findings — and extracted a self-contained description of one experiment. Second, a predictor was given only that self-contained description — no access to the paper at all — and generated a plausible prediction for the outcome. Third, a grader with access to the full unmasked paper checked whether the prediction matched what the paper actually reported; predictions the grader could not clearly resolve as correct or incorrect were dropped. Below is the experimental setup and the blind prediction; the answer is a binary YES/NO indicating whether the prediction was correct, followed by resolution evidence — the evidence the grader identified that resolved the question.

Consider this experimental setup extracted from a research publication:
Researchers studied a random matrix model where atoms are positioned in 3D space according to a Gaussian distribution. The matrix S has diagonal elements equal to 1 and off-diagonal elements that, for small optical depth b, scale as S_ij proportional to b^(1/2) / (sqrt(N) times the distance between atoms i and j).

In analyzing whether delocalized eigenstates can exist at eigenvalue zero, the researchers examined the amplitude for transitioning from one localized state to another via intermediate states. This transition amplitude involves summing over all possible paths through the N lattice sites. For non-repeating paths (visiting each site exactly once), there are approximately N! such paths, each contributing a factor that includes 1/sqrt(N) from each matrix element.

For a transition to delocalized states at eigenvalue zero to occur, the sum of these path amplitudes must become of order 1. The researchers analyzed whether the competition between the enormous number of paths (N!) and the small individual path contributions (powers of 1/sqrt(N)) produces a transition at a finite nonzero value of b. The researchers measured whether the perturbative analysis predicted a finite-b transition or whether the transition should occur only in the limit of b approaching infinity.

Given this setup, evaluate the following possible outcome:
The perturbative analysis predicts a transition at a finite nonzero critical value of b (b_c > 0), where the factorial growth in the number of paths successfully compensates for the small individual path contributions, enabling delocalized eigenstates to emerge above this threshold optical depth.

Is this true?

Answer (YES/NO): YES